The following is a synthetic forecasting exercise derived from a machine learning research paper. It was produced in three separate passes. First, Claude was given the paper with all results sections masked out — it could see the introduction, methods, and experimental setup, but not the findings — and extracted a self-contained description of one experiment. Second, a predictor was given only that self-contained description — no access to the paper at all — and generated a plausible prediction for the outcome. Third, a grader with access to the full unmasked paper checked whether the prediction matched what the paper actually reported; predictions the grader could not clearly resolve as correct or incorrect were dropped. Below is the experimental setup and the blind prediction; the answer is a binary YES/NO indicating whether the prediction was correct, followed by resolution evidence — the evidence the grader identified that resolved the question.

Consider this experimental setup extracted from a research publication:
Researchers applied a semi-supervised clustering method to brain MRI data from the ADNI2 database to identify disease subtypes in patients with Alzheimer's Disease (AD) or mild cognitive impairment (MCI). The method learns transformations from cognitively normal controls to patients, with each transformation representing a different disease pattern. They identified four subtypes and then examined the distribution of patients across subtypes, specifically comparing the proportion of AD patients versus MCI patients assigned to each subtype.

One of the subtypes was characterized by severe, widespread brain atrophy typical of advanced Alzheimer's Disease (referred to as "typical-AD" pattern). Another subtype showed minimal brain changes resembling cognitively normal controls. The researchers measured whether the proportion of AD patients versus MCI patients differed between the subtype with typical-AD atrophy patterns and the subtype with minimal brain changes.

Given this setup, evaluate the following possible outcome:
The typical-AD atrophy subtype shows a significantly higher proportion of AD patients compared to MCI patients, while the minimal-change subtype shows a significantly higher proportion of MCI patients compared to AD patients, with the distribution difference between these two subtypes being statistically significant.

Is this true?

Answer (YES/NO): NO